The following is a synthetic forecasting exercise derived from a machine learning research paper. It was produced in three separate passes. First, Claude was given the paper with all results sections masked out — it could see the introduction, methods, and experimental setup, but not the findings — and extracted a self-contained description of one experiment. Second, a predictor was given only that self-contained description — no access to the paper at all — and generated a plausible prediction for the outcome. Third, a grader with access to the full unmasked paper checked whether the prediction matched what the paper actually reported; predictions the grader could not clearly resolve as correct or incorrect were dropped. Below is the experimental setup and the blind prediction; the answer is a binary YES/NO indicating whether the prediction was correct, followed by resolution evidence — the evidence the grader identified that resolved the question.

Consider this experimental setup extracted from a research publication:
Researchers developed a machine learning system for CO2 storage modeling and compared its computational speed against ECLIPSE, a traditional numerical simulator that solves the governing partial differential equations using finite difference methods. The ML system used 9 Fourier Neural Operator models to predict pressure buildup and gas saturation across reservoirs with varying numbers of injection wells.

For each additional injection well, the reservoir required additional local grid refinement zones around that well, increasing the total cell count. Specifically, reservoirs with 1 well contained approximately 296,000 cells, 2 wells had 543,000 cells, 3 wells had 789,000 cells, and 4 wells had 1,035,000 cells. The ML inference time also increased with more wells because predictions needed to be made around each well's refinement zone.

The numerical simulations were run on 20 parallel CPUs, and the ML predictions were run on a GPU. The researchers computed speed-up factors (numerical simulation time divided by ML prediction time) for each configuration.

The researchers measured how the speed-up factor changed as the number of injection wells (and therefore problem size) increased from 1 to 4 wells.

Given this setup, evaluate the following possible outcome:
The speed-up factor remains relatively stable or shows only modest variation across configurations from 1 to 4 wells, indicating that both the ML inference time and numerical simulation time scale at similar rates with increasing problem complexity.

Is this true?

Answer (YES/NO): NO